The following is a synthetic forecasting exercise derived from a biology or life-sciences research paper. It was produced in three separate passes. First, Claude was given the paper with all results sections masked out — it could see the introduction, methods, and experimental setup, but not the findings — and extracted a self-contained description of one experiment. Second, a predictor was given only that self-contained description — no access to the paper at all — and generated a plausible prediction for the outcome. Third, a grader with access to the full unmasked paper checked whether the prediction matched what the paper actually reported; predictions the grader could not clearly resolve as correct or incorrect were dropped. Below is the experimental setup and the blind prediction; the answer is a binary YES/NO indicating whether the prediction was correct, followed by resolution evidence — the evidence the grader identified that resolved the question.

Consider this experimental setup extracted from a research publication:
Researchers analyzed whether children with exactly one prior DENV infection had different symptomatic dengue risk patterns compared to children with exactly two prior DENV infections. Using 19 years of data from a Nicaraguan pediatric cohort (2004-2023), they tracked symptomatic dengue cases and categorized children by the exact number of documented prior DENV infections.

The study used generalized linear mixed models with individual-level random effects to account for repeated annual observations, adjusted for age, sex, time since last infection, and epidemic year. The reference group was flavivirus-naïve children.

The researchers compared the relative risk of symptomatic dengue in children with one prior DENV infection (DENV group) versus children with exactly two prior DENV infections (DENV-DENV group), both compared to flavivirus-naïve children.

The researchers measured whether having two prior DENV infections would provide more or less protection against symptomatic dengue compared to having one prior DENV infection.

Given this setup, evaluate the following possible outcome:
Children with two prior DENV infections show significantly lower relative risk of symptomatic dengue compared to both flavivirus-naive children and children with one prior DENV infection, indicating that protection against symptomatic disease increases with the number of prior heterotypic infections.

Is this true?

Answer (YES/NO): NO